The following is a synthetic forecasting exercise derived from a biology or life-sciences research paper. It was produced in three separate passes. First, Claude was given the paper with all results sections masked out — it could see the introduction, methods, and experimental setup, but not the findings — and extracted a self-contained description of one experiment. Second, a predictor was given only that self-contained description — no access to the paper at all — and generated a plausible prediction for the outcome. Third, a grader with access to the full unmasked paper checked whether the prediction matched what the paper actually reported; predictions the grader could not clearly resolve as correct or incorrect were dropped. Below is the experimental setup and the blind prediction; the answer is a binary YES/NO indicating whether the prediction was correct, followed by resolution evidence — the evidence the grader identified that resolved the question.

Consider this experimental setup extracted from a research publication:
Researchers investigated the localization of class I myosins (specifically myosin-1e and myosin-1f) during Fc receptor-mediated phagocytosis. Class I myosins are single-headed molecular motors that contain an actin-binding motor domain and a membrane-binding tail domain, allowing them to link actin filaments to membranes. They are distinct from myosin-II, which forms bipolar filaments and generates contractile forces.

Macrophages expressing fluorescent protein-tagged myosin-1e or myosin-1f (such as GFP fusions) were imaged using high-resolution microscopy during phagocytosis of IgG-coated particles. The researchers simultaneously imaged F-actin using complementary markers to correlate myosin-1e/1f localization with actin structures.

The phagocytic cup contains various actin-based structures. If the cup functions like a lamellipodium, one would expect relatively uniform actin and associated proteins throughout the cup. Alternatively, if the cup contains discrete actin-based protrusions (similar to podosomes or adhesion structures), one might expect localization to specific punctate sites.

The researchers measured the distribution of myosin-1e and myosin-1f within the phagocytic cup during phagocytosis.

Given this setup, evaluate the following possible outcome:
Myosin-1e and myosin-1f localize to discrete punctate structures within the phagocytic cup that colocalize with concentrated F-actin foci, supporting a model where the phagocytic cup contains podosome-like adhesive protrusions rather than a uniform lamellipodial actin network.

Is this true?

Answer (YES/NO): YES